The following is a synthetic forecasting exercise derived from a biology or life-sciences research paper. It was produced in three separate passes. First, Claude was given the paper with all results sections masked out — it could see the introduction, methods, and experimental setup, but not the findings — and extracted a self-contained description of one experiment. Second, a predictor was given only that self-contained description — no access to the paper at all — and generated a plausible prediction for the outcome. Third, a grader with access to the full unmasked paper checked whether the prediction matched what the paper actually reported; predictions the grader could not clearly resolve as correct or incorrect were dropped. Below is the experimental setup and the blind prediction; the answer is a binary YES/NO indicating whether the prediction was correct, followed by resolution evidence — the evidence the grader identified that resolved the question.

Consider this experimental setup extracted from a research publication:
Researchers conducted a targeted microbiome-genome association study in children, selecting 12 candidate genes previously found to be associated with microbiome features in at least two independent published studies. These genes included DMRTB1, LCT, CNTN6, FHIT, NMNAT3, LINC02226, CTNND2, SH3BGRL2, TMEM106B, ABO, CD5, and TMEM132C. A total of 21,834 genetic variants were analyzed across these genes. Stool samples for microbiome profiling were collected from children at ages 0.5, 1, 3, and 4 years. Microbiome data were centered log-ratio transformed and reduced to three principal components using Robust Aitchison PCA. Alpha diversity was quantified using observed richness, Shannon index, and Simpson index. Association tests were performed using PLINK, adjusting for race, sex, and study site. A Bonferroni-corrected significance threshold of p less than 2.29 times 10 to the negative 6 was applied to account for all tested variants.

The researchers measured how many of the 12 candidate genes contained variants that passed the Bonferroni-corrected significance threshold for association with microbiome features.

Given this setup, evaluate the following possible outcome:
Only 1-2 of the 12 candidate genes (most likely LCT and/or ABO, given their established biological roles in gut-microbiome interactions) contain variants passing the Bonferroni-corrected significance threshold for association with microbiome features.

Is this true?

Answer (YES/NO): NO